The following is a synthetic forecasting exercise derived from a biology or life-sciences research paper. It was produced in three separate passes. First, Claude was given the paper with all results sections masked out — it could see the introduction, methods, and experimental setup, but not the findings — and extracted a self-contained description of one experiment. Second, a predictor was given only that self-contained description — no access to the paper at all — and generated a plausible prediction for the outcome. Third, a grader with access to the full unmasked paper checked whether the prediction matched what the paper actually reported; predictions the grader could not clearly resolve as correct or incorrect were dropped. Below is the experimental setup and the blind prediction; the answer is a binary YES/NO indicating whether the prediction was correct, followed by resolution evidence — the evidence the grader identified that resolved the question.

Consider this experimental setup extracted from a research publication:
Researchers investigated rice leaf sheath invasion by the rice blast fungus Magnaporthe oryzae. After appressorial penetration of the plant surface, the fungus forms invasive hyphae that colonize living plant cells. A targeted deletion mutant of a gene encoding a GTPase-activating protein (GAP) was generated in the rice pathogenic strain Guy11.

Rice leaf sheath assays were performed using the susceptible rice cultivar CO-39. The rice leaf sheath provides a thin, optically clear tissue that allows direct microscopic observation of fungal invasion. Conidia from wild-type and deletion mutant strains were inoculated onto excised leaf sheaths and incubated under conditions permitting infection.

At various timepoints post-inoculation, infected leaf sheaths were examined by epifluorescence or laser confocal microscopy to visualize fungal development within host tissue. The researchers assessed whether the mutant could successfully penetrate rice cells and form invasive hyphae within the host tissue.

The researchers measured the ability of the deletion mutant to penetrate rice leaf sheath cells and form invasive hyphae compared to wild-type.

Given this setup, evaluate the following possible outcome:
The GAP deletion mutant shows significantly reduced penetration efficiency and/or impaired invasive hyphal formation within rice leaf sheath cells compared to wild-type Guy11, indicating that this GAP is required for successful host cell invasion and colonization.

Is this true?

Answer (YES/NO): YES